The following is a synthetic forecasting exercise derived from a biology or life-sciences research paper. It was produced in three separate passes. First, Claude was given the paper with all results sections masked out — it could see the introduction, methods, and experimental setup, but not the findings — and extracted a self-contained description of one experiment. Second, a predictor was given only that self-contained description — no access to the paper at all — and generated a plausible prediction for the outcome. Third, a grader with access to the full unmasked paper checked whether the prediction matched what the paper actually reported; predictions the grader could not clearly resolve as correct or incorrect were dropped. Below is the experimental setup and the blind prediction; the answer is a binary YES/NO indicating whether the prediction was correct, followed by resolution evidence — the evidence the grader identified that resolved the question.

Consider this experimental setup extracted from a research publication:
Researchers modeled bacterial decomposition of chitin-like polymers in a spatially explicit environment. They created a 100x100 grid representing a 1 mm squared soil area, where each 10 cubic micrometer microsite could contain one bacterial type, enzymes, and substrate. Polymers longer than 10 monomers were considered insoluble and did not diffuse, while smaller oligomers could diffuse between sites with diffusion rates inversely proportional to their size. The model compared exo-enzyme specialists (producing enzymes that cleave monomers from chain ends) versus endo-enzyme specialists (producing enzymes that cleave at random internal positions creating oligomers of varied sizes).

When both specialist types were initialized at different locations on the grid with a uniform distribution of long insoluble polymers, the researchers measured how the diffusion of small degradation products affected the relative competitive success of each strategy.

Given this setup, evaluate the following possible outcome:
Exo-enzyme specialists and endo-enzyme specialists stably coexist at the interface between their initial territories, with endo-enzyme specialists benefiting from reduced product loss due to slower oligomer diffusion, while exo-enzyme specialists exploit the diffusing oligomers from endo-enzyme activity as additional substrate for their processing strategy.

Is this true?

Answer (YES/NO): NO